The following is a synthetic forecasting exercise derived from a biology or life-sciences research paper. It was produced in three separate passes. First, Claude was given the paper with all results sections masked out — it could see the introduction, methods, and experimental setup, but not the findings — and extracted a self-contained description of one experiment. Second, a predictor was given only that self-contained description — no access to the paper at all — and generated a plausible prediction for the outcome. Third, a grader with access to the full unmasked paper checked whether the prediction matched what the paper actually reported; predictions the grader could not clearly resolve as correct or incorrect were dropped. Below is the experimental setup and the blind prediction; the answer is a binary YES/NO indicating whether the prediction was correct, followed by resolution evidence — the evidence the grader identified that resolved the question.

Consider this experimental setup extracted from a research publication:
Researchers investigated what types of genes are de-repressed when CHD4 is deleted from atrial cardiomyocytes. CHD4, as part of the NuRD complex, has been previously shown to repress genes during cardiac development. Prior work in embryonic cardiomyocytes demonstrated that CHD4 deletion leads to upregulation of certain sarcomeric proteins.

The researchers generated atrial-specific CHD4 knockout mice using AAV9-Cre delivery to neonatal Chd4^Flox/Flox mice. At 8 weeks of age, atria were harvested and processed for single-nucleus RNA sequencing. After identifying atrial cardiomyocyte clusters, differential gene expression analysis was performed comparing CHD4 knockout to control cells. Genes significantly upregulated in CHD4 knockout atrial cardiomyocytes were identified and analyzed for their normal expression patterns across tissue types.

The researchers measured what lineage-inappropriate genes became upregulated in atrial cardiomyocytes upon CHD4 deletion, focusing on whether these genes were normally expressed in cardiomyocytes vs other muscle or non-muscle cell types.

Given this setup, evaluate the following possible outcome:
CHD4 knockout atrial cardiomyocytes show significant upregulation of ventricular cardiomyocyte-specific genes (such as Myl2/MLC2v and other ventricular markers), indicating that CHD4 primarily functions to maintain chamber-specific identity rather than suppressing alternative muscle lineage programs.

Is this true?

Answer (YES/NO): NO